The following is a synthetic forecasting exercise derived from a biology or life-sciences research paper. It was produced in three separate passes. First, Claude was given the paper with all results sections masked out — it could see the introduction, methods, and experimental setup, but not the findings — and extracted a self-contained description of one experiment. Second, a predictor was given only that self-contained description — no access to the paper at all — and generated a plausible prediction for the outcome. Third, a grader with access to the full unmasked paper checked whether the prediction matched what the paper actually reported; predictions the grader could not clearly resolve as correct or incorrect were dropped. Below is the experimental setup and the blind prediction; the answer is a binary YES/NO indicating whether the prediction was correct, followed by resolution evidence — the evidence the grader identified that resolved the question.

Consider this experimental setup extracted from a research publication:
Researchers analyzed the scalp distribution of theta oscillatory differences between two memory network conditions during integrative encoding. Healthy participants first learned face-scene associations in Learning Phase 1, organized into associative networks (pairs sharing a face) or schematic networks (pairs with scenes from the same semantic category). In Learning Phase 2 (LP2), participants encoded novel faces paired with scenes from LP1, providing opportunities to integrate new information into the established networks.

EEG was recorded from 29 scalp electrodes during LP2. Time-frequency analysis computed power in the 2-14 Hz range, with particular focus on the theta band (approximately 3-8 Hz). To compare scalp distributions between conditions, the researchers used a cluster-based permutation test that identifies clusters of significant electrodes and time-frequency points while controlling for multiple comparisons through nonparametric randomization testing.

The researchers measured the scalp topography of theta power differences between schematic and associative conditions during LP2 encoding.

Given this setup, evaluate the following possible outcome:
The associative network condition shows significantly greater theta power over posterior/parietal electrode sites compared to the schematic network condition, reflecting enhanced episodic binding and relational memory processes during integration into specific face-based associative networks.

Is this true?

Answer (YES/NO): NO